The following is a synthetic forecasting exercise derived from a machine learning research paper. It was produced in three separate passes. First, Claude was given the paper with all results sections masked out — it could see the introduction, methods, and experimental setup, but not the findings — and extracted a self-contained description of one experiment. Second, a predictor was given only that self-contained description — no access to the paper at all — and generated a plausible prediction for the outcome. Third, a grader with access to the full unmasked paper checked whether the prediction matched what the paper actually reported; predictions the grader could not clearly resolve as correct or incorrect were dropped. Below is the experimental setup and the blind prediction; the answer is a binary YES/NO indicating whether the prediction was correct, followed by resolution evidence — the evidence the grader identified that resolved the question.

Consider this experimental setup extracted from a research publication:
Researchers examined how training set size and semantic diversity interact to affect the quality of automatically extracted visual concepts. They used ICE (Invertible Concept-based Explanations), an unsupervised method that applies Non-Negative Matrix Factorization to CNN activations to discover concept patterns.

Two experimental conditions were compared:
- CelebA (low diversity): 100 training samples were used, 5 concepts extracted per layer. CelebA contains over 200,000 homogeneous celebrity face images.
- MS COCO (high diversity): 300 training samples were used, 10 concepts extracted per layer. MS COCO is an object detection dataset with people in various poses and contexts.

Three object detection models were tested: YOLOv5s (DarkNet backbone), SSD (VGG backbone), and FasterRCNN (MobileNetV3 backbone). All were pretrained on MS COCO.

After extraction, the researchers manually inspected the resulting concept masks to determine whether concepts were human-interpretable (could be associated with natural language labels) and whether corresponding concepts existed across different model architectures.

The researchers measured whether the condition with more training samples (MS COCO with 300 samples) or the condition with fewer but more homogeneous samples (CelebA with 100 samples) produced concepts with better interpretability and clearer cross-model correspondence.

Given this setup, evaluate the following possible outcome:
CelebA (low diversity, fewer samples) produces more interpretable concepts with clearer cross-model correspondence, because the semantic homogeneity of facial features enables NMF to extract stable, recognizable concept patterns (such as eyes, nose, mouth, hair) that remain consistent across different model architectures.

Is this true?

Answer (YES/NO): YES